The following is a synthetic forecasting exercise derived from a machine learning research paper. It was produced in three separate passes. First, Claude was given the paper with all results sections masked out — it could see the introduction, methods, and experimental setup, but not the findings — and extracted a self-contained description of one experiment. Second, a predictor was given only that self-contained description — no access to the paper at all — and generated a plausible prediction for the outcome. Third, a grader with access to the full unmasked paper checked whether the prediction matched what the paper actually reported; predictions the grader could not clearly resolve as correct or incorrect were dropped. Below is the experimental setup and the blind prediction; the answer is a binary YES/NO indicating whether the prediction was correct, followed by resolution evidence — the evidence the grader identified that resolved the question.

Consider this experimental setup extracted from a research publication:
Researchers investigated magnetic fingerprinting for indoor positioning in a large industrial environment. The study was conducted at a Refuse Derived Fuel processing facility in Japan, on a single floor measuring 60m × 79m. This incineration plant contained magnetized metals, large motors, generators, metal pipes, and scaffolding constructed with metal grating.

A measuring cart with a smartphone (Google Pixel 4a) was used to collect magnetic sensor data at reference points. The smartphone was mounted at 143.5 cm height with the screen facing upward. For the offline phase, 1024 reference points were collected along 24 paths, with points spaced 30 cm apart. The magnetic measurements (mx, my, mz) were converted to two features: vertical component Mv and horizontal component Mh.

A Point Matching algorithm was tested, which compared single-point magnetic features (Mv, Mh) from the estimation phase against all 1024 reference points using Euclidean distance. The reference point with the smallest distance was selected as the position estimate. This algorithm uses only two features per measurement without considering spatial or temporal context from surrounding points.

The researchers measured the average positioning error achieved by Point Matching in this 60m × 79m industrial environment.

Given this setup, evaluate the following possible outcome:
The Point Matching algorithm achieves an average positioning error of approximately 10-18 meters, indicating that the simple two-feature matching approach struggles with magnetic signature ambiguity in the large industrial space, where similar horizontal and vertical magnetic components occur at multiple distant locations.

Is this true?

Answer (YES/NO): NO